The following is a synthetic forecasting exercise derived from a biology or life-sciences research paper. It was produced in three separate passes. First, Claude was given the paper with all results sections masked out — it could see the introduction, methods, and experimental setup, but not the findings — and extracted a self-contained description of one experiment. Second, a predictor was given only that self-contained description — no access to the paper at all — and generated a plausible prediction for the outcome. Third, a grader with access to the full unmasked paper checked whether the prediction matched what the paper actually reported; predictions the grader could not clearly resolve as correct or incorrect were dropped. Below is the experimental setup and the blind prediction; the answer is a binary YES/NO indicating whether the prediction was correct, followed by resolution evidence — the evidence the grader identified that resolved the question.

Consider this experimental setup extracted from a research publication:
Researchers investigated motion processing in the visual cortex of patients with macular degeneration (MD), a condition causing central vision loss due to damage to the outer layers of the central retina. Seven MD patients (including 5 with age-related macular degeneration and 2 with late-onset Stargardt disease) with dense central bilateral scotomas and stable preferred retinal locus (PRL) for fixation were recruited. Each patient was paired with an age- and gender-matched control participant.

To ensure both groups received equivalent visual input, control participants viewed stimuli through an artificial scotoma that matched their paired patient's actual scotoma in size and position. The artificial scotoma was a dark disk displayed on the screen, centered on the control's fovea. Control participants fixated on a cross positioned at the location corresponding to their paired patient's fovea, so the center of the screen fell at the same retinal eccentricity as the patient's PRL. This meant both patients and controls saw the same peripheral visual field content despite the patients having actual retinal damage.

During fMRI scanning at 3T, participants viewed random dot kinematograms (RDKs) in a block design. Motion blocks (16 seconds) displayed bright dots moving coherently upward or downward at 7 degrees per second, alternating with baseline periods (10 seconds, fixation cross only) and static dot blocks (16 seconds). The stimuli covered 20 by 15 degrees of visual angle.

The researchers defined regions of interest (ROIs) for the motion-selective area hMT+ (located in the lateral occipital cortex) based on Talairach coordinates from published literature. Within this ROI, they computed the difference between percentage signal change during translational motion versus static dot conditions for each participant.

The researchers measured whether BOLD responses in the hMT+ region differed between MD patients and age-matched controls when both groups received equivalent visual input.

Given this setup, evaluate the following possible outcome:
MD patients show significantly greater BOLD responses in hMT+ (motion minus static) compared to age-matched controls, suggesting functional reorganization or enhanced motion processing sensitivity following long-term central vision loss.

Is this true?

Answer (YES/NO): NO